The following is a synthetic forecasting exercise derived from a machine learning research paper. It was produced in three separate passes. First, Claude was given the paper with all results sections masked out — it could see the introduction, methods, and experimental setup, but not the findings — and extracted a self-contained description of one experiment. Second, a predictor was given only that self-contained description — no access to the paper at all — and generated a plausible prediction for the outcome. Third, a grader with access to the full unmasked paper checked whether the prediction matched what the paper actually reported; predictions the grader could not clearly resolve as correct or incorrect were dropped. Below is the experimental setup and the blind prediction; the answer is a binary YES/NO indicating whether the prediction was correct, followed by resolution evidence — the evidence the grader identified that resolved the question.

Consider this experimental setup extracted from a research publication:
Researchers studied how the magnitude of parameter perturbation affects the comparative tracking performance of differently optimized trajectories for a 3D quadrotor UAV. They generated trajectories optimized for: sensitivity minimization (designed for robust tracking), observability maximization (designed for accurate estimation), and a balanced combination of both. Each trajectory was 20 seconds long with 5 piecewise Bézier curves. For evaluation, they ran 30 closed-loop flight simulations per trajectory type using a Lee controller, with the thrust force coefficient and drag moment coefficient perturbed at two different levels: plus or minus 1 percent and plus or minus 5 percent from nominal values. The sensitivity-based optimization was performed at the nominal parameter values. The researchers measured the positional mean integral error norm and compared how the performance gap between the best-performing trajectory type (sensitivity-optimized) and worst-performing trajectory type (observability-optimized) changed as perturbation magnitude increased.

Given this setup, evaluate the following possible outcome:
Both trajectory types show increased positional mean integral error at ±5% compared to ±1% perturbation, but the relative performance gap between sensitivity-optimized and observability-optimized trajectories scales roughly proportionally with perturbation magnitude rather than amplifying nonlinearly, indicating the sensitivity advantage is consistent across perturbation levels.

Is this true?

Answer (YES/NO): NO